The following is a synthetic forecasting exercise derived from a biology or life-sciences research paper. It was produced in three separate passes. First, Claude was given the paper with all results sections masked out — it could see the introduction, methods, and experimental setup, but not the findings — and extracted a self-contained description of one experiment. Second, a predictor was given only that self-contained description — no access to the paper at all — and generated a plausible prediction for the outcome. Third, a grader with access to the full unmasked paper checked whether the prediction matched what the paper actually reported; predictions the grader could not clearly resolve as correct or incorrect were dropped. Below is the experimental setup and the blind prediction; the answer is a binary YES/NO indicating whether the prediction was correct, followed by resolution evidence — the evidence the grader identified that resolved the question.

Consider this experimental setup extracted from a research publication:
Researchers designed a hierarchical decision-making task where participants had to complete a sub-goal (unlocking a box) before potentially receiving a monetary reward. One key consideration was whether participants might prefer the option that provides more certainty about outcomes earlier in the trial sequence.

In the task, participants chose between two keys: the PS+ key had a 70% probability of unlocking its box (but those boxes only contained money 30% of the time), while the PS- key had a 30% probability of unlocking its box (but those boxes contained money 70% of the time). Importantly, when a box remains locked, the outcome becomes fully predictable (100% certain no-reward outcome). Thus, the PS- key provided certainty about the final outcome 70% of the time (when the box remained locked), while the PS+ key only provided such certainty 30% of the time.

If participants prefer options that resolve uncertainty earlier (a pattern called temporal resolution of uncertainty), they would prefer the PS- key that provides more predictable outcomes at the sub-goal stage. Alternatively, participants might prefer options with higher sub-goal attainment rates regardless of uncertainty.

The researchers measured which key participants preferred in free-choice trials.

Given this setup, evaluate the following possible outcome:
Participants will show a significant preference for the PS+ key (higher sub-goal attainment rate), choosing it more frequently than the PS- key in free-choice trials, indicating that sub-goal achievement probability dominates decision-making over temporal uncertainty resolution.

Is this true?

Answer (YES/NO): YES